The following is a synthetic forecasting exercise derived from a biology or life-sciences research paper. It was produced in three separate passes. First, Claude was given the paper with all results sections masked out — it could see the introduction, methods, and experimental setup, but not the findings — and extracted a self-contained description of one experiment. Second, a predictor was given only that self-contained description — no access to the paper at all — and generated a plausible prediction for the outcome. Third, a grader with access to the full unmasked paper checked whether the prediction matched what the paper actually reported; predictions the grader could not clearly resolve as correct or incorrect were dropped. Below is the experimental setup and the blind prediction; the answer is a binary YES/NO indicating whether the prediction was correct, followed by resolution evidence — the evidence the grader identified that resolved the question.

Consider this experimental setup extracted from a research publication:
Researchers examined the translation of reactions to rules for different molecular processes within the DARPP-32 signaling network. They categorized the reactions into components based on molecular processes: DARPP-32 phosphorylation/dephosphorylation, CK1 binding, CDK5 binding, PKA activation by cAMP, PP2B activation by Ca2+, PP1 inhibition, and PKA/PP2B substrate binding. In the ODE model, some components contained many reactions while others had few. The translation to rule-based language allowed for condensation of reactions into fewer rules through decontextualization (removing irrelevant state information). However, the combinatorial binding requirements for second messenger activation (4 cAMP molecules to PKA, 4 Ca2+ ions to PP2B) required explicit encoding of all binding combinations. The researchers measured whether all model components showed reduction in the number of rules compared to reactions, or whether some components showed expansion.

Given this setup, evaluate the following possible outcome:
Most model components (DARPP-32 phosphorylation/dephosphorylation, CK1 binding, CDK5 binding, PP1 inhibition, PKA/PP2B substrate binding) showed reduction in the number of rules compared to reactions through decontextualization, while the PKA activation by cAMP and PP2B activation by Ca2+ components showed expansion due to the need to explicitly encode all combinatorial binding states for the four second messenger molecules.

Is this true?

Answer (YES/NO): NO